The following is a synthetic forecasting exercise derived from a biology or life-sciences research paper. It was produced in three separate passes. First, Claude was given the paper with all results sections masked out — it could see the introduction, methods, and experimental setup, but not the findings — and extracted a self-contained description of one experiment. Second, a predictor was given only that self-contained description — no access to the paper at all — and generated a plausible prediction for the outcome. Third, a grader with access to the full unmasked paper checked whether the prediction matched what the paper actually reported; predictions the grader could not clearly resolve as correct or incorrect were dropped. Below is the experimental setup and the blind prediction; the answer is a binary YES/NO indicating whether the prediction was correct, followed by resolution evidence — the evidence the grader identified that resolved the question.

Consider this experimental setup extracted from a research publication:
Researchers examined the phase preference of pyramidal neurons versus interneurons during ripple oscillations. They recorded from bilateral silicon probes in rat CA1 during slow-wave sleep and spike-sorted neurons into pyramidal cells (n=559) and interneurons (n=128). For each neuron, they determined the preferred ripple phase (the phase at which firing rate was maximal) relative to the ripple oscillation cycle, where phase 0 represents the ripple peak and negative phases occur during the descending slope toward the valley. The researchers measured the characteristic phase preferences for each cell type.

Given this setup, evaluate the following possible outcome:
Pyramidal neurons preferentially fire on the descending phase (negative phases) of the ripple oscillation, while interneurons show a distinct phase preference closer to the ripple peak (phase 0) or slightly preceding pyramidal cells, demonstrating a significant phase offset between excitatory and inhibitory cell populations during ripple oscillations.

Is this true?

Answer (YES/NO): NO